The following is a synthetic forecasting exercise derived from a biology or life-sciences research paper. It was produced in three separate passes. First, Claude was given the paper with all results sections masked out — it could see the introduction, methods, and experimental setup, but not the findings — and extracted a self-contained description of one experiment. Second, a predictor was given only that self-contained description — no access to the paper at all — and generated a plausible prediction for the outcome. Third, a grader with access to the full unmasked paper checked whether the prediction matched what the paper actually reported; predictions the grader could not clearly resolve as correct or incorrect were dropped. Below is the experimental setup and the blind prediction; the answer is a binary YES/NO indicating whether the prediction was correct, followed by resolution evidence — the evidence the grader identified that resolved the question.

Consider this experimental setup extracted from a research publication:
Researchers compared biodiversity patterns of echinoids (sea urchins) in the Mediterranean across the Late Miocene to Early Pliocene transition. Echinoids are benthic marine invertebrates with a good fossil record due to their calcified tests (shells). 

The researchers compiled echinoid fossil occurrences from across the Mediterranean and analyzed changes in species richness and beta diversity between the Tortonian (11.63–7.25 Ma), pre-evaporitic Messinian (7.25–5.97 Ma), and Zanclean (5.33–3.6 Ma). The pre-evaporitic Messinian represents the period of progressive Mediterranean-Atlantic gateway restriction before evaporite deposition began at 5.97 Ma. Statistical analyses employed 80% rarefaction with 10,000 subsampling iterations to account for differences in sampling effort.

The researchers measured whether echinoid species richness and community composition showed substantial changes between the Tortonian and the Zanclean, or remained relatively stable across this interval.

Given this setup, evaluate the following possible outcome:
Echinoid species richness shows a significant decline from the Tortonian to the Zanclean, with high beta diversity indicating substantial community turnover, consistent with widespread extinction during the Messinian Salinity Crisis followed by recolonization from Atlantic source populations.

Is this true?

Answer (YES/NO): NO